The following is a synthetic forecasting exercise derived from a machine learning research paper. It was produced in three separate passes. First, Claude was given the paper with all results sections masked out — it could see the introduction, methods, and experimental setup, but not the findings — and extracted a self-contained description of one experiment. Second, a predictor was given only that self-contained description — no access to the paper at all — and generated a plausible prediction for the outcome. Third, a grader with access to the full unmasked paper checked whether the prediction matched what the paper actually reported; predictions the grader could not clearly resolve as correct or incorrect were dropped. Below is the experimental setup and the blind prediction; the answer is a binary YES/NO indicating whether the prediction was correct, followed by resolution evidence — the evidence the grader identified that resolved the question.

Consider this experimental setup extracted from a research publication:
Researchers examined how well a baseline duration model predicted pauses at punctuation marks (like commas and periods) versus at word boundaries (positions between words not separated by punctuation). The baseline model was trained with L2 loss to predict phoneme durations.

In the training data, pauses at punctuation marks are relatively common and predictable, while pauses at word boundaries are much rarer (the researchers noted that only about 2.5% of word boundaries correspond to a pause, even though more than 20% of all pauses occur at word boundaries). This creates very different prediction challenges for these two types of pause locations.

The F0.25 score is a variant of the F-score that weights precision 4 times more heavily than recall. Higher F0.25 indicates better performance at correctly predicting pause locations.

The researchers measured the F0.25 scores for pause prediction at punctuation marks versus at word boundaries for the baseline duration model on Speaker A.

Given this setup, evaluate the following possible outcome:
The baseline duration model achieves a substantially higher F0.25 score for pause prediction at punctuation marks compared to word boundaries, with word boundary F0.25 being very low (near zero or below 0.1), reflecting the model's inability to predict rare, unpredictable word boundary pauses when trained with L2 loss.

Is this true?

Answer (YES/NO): NO